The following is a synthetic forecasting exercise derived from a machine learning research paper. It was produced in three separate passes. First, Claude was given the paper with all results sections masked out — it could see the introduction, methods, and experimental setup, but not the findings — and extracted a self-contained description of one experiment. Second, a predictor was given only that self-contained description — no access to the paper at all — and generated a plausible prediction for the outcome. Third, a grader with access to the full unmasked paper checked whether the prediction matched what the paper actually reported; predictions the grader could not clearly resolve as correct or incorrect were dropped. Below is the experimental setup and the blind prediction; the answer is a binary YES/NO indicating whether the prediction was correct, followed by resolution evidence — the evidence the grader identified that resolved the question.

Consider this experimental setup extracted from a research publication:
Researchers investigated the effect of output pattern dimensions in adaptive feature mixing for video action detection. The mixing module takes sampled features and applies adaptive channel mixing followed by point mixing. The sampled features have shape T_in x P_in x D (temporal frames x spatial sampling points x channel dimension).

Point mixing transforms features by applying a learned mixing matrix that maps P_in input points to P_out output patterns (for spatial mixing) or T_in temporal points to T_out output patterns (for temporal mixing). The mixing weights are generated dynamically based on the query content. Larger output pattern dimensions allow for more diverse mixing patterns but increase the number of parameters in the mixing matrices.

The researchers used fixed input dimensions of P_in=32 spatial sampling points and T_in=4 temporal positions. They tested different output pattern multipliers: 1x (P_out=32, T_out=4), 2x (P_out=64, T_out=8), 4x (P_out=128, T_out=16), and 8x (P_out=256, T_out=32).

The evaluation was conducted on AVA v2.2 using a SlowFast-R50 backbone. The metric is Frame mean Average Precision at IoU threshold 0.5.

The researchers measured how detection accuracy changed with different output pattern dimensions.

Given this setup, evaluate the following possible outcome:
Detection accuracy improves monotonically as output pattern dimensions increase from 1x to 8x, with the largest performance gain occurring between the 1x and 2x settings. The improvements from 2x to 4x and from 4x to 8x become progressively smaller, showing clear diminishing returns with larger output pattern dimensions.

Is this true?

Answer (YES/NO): NO